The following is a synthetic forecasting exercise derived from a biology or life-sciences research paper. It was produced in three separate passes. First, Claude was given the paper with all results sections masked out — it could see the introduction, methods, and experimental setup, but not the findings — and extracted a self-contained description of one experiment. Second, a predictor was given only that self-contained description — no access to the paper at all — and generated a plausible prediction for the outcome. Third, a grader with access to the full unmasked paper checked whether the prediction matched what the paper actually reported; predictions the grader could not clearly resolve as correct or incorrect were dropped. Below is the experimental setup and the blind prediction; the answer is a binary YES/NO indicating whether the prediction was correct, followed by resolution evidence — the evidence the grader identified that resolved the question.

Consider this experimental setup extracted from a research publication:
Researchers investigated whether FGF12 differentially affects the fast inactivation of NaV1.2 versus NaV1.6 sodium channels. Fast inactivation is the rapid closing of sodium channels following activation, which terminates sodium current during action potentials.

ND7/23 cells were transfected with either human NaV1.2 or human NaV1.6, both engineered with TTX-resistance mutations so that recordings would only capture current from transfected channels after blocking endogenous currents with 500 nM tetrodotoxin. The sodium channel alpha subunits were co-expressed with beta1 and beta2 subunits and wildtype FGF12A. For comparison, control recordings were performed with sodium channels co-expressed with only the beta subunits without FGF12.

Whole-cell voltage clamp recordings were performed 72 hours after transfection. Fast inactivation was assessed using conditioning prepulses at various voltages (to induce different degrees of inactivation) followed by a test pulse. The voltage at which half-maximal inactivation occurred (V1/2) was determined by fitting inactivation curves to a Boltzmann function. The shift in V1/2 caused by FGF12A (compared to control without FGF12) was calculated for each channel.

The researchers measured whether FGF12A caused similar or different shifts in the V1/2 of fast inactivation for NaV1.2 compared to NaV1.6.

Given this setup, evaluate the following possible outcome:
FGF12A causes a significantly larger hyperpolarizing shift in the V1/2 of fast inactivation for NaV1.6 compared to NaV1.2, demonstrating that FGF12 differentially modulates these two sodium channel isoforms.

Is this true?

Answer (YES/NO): NO